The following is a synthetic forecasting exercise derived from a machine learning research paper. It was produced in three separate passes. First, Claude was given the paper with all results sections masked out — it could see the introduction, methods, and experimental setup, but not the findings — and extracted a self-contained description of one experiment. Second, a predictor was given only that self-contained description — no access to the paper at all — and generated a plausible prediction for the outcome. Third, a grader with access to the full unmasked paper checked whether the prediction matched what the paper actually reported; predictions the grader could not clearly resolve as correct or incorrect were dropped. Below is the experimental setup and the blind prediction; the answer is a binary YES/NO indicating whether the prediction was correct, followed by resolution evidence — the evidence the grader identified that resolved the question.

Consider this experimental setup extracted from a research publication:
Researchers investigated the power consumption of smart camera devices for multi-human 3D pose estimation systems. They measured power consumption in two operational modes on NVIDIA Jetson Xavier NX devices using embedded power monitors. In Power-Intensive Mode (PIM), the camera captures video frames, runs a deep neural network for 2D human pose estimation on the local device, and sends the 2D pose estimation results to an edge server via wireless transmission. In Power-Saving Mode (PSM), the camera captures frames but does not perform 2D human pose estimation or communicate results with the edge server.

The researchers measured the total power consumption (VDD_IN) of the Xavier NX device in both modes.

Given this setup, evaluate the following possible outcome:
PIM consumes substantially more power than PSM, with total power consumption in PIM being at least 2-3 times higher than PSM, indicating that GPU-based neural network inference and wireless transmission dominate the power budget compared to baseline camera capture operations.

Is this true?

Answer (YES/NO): YES